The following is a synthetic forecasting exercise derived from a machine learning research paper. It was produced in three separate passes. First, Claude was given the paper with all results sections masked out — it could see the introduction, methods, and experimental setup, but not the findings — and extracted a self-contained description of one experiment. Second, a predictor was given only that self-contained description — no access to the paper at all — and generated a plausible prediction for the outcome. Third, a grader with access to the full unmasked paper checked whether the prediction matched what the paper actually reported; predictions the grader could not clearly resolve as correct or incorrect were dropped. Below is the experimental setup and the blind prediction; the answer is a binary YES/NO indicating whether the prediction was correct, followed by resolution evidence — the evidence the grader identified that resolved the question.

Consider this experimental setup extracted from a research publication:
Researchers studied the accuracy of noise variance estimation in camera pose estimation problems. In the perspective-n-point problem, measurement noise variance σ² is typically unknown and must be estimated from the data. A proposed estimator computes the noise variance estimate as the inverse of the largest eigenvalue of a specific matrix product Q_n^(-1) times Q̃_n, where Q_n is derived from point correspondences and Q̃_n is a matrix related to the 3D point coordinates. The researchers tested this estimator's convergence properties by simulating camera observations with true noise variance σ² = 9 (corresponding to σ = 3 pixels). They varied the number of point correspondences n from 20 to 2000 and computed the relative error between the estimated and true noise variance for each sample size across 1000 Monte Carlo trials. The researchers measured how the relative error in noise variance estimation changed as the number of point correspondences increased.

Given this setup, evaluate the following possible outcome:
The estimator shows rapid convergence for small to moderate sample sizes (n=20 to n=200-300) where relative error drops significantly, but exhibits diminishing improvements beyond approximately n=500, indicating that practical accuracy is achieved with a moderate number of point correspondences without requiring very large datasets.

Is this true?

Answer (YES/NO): NO